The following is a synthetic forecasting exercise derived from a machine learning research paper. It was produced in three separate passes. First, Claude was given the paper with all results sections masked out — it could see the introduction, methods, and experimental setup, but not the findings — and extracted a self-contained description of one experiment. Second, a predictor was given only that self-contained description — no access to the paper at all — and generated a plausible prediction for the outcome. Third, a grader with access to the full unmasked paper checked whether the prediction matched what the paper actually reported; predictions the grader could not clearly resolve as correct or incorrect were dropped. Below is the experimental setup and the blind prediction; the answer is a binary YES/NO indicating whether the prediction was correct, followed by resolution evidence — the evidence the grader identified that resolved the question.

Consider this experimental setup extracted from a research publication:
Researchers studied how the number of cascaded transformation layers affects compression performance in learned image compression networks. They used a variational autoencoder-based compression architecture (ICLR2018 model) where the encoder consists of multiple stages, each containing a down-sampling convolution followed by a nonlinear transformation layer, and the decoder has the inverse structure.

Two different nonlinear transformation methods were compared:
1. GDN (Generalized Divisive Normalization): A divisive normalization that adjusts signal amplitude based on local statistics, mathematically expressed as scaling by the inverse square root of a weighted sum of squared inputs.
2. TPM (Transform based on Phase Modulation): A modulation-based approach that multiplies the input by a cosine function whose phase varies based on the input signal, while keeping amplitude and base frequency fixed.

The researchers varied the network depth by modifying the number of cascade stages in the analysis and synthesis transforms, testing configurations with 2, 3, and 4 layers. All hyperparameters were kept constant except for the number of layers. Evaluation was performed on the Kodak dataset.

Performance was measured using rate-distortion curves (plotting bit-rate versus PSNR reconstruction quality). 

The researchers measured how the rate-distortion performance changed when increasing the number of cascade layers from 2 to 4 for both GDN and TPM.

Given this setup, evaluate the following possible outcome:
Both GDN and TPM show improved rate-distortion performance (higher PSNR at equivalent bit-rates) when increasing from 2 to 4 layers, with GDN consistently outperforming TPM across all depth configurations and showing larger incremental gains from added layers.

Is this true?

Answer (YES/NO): NO